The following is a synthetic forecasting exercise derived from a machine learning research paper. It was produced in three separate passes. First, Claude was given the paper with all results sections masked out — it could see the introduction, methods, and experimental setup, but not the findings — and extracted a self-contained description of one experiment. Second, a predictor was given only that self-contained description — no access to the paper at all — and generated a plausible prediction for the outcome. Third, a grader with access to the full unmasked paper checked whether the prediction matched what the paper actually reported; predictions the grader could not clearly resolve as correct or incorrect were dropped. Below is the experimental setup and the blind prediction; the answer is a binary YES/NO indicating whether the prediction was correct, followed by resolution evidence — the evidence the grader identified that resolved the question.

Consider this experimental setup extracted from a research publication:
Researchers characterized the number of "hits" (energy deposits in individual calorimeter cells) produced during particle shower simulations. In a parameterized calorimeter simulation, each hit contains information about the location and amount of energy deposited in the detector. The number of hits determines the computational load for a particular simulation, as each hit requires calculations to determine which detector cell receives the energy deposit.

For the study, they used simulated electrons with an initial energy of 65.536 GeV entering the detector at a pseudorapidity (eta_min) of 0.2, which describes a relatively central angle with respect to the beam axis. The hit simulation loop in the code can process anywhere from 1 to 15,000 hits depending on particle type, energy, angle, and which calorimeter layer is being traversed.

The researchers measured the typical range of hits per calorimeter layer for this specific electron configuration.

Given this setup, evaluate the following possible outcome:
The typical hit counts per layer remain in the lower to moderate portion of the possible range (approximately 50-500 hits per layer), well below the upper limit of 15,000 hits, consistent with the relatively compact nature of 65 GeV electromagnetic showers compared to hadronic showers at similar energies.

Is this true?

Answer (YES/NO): NO